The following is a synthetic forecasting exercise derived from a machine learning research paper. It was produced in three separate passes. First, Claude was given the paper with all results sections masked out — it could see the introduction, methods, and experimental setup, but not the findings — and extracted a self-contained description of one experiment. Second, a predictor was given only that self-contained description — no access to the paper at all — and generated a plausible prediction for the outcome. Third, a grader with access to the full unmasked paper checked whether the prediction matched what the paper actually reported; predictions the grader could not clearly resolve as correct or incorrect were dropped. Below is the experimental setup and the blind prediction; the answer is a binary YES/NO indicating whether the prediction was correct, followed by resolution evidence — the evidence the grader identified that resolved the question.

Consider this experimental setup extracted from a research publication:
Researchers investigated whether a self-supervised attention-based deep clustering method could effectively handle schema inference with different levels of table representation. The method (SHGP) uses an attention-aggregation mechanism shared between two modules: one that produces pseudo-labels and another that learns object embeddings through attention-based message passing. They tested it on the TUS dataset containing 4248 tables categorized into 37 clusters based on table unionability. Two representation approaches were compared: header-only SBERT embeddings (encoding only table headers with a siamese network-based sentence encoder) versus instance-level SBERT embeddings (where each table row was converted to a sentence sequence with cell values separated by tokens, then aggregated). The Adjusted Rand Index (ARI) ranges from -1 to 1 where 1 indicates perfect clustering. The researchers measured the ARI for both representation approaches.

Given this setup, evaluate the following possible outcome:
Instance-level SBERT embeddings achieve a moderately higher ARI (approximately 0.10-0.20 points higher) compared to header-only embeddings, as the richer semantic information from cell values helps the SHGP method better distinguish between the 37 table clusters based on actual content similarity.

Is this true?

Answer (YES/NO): NO